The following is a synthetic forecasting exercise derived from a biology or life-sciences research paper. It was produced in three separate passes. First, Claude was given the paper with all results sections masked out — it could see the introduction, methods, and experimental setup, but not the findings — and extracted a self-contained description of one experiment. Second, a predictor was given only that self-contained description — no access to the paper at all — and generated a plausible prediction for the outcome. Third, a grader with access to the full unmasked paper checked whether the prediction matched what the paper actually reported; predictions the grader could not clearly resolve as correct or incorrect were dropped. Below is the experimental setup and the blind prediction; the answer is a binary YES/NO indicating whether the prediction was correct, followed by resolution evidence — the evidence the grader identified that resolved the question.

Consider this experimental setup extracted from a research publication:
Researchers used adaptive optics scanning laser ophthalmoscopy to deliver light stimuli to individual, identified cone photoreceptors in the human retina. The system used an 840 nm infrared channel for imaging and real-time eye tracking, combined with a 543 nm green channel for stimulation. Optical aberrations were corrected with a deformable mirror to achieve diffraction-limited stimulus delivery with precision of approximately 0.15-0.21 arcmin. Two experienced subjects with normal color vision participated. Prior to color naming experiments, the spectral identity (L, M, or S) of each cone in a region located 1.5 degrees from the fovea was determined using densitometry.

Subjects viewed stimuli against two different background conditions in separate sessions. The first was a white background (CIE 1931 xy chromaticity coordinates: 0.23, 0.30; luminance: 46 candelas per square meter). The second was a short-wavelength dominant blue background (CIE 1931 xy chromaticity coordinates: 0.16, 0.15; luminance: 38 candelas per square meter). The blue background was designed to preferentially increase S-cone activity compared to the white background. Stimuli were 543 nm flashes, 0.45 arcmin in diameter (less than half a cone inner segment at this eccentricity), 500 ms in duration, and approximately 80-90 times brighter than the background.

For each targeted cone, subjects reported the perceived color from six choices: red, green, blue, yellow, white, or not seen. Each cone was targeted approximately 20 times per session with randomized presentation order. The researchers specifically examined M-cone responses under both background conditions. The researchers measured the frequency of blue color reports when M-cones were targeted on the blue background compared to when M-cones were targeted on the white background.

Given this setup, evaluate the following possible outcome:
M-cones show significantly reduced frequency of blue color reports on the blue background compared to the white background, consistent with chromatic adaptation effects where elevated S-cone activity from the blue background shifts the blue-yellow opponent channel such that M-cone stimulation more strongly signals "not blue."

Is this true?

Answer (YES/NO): NO